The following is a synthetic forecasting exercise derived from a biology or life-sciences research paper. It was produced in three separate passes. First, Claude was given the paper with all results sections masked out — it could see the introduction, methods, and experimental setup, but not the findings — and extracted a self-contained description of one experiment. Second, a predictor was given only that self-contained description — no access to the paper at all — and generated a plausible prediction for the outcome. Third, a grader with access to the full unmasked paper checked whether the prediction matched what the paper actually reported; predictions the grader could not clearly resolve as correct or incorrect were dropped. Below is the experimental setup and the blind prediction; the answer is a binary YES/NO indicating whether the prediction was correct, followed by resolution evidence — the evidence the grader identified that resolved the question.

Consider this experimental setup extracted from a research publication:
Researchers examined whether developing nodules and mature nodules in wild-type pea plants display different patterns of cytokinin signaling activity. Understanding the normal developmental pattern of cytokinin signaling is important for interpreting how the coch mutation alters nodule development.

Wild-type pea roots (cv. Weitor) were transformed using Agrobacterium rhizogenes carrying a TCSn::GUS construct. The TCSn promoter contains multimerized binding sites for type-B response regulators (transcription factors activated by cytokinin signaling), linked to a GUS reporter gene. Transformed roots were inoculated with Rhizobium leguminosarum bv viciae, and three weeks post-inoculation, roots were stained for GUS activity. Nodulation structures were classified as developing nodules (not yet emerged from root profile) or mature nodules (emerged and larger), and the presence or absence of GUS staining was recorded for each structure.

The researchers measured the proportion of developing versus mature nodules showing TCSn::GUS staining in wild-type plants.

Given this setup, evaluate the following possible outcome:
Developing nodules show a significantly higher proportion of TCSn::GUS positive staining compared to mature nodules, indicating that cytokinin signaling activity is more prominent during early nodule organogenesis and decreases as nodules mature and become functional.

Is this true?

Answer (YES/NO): NO